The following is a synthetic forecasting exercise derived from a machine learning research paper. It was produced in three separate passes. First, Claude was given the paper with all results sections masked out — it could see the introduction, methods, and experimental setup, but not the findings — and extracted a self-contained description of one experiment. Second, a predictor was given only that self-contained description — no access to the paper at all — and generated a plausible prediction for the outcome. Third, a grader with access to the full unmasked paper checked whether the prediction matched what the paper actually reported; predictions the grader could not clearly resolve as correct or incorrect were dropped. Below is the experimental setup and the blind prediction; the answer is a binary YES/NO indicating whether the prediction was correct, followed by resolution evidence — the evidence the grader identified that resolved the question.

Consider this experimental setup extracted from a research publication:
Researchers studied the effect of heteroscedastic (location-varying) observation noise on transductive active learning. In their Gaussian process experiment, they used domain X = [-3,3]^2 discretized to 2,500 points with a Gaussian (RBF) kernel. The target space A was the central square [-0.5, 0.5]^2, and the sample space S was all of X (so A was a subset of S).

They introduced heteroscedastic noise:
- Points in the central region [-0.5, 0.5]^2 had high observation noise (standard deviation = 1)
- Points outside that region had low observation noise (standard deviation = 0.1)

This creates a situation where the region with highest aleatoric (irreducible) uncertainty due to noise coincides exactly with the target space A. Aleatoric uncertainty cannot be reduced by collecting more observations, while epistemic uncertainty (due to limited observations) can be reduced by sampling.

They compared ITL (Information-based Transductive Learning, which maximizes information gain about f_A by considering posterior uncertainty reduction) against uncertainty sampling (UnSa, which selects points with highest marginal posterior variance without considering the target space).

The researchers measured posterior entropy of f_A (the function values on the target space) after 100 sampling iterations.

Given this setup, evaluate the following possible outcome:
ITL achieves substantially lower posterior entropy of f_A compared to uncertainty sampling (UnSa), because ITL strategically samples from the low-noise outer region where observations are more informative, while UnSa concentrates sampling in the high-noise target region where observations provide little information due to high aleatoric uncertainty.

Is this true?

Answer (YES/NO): YES